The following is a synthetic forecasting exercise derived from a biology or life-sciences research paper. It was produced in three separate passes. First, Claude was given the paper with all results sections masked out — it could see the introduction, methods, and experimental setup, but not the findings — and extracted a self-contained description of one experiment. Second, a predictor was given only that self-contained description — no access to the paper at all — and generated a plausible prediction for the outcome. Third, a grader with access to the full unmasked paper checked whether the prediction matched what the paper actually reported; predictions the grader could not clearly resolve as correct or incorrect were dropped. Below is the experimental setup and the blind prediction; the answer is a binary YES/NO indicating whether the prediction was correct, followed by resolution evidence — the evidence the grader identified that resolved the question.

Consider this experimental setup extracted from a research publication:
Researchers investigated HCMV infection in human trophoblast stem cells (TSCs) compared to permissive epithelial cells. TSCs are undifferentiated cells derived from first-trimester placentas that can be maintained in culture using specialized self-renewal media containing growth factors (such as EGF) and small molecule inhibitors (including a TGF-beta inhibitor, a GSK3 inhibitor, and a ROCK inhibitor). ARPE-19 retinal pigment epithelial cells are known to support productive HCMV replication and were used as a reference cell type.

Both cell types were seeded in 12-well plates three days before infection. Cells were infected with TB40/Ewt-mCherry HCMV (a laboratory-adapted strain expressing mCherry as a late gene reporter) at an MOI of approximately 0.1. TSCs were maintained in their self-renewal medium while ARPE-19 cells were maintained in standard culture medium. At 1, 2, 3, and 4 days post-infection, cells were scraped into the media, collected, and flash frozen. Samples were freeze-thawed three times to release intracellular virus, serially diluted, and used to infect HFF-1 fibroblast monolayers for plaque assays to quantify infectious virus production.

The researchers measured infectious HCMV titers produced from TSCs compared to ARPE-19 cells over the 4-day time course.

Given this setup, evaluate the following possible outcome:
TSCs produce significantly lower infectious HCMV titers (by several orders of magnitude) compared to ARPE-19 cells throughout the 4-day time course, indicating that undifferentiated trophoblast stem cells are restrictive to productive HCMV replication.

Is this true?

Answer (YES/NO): YES